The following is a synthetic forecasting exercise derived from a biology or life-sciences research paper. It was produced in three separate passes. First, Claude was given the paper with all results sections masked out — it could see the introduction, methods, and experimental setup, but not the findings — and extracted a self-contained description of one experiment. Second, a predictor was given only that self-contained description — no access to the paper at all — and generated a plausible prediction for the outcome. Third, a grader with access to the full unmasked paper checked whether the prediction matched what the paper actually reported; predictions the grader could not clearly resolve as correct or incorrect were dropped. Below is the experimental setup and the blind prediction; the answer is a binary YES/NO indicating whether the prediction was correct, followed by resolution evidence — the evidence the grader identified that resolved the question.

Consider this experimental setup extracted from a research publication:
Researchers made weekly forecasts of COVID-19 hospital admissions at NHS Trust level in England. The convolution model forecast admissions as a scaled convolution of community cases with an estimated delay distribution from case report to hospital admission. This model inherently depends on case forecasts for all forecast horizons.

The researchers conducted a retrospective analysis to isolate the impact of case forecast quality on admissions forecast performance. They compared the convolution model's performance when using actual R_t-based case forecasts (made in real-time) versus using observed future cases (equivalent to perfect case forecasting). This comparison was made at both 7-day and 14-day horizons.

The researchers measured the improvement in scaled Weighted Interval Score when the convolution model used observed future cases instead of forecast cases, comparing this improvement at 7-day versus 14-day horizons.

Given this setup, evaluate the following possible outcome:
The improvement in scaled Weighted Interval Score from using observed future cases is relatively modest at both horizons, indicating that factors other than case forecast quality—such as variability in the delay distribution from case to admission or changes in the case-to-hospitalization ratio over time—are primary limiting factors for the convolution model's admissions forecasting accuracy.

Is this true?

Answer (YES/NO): NO